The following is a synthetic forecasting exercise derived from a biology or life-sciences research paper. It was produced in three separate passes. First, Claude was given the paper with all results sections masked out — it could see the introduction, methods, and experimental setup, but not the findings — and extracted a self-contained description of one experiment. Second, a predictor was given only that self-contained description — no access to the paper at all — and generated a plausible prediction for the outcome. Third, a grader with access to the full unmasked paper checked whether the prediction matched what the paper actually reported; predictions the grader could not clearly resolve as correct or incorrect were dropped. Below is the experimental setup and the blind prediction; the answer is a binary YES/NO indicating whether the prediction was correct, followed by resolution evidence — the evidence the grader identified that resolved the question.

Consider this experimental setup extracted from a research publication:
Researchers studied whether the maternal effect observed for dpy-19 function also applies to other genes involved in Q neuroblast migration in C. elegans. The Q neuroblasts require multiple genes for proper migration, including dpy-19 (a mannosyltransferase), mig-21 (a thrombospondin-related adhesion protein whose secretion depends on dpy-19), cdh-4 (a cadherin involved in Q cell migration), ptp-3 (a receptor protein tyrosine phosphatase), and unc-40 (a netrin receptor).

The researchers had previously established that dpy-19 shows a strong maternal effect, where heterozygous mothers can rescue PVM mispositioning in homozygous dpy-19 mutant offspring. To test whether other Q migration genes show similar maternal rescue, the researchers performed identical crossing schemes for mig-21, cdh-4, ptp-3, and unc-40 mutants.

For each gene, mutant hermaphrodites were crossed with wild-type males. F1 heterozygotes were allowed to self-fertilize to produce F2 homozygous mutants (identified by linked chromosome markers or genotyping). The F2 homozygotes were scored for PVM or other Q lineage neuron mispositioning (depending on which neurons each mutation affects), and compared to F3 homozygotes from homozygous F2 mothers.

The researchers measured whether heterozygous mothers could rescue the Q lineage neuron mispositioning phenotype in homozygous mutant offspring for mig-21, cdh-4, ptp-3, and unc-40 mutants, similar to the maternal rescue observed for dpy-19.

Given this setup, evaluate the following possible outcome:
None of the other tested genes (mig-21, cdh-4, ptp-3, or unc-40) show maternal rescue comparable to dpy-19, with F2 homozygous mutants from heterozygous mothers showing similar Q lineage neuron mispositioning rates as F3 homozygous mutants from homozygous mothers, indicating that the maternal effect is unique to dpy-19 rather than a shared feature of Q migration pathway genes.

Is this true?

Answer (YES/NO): YES